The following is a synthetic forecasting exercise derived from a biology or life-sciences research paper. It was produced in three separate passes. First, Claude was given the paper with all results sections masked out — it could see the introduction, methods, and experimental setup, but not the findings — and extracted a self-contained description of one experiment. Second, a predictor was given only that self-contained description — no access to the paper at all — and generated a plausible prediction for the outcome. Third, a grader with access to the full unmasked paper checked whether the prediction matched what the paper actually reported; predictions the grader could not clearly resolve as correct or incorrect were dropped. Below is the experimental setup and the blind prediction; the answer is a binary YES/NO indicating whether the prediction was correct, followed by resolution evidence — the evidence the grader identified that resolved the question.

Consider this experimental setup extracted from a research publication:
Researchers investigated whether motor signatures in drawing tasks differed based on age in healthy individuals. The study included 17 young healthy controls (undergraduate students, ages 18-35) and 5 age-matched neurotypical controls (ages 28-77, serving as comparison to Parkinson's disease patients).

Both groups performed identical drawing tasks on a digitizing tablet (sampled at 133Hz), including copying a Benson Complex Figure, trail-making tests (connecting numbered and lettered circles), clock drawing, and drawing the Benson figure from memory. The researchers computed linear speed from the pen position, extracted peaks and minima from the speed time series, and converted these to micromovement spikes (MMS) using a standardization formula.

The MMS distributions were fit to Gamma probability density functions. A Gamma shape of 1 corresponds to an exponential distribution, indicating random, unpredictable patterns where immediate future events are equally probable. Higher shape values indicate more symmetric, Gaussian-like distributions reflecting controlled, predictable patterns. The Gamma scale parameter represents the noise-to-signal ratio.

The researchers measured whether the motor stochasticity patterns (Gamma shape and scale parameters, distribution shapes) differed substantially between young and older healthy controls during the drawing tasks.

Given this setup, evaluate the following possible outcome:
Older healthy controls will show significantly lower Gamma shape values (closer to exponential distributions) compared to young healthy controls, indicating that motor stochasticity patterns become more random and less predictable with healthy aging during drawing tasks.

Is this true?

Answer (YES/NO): NO